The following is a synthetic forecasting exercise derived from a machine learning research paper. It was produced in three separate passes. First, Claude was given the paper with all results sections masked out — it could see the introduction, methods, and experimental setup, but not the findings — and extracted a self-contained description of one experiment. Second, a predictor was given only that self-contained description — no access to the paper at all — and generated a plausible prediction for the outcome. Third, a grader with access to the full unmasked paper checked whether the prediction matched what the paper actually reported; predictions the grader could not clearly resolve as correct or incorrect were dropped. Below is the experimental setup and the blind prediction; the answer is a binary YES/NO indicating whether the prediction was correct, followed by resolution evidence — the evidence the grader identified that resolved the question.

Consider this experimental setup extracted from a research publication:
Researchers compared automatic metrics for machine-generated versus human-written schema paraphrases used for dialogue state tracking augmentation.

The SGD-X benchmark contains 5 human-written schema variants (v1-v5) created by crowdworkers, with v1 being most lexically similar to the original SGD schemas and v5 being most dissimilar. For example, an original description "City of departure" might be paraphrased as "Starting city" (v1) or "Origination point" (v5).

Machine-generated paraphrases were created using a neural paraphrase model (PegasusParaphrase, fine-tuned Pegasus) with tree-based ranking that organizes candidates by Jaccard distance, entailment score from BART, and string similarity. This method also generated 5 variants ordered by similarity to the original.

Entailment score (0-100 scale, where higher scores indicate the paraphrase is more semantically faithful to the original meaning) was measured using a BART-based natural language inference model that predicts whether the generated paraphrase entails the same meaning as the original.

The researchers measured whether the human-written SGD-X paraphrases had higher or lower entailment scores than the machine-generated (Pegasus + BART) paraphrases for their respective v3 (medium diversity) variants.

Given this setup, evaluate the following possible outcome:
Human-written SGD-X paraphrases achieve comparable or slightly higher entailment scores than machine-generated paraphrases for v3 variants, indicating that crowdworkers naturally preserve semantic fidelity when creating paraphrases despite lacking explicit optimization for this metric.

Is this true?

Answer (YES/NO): NO